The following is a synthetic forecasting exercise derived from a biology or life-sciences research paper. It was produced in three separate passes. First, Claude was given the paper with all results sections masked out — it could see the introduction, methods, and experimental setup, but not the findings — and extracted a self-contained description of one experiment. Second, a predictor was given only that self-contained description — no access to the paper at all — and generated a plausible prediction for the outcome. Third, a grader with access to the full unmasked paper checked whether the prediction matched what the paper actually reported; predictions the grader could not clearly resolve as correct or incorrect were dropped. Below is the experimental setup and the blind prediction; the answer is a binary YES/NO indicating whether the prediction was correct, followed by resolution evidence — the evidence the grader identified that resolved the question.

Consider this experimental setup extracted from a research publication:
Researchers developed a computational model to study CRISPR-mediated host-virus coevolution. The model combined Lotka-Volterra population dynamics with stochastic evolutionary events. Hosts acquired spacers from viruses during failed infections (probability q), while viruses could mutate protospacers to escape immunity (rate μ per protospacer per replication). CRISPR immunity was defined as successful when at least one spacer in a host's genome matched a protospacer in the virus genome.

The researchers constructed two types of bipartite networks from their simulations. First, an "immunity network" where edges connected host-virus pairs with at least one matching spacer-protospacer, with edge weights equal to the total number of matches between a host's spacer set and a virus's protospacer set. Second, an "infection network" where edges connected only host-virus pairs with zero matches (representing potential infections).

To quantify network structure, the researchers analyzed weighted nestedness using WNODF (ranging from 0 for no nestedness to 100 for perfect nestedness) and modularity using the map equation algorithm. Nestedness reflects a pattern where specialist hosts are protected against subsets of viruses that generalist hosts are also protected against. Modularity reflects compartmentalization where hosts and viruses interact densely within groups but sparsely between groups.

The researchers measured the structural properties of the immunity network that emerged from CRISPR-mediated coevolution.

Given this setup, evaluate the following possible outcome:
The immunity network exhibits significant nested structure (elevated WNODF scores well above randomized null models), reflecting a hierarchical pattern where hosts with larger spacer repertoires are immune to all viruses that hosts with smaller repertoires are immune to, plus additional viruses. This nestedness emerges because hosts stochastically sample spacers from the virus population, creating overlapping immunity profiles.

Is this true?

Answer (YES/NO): NO